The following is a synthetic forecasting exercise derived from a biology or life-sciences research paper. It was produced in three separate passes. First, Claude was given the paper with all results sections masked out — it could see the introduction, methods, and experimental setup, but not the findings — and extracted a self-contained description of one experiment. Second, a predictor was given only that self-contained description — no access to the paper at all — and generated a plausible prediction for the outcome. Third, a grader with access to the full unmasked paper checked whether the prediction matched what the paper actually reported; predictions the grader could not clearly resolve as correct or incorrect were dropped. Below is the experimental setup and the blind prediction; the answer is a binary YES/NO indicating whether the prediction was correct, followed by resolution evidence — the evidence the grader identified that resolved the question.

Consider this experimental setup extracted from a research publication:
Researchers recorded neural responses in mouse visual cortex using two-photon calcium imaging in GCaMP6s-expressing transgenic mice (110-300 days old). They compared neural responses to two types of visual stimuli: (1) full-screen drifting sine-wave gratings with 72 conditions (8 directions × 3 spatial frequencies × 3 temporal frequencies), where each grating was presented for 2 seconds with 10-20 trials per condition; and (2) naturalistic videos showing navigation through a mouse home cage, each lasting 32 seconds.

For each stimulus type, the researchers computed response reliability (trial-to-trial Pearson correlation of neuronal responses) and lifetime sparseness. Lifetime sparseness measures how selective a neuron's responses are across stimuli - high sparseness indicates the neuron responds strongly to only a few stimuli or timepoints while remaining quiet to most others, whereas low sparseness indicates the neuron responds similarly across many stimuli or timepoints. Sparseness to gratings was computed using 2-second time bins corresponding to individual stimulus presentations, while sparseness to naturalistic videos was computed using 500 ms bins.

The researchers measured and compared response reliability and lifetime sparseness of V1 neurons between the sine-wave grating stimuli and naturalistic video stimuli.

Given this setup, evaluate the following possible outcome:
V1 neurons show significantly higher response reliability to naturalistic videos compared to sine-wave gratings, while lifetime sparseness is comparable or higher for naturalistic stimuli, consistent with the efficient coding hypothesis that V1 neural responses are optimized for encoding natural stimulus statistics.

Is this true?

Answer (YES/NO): NO